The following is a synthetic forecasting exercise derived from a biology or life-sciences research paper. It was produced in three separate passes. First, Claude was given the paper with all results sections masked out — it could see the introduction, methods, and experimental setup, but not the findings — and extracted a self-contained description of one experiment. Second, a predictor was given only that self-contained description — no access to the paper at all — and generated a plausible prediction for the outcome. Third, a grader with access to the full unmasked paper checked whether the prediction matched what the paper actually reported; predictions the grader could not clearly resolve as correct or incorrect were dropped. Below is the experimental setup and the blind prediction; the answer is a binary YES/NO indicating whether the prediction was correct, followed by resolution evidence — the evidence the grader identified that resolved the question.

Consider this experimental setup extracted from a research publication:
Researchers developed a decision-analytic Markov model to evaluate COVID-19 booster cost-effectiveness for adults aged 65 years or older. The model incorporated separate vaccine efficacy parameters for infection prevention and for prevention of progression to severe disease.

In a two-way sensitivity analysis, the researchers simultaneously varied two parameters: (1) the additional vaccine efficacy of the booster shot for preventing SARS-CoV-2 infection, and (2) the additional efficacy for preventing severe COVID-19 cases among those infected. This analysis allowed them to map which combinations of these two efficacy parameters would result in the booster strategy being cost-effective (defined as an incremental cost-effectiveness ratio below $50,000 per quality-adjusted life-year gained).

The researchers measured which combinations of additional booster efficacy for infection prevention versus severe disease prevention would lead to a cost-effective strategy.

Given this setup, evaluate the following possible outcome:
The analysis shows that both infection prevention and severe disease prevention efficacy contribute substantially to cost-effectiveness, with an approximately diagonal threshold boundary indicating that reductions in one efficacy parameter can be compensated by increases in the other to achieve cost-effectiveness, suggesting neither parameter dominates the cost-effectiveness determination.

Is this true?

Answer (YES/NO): NO